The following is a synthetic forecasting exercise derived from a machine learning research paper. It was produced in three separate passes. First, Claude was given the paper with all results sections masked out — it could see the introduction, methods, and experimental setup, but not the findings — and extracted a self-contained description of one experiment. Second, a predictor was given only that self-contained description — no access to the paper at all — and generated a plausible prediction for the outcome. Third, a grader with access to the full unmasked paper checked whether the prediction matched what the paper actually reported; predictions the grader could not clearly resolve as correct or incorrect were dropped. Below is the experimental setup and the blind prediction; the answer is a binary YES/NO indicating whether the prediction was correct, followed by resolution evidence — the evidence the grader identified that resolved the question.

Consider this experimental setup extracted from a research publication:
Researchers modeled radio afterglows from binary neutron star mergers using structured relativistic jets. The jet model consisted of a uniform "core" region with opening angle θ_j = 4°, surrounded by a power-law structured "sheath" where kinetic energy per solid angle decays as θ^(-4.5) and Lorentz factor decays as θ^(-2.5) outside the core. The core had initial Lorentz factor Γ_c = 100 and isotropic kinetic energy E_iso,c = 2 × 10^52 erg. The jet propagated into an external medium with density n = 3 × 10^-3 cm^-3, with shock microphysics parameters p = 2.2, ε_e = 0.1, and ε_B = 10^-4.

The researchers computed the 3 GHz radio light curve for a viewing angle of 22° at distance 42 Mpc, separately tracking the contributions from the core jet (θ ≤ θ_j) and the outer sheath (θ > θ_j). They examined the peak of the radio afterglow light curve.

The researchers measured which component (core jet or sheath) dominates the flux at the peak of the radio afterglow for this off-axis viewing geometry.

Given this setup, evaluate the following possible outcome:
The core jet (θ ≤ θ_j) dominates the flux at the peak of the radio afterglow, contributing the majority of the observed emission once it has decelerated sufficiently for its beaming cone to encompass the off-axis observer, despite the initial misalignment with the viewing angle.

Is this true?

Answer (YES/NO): YES